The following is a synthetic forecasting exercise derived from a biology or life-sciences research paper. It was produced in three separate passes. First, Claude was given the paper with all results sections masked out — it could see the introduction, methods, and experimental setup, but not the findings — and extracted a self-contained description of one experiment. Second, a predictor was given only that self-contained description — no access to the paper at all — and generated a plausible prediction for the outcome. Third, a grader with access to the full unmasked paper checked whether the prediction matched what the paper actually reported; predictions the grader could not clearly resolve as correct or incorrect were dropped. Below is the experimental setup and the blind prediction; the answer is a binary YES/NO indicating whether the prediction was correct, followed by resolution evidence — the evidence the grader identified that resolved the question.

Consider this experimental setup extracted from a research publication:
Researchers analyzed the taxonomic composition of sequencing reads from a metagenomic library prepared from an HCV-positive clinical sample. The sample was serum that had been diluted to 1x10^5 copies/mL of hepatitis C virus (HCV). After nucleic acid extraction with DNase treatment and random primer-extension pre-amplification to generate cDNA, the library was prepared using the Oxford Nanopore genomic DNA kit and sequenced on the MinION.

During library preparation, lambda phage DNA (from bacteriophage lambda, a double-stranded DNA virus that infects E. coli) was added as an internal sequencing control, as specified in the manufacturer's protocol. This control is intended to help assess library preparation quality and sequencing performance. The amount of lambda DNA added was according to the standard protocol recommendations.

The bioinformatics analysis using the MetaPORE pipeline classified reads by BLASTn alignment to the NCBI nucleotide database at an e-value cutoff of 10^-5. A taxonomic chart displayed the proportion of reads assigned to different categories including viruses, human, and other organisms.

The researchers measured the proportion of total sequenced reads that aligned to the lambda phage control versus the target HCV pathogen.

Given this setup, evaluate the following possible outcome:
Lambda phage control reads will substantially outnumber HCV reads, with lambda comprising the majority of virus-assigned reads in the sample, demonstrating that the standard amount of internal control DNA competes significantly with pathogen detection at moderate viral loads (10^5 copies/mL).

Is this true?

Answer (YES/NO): YES